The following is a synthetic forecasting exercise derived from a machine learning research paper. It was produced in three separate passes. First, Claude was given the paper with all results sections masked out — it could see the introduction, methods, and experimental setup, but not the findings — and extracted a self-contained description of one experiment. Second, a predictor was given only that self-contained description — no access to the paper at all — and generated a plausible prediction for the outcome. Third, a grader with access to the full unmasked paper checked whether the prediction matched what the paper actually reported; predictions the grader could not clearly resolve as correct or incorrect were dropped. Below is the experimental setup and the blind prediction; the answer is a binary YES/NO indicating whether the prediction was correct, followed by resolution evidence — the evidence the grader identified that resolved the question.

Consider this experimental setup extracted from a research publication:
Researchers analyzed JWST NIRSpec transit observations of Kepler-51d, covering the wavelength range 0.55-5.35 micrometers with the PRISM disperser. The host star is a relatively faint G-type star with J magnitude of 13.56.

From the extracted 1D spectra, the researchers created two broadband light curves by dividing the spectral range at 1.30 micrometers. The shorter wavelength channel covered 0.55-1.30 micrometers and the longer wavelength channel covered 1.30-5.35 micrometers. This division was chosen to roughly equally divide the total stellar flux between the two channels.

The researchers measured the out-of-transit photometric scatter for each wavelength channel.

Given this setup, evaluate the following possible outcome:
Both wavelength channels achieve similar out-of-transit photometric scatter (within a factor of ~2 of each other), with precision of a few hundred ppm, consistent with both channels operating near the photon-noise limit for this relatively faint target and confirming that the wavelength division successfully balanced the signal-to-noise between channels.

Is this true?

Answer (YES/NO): NO